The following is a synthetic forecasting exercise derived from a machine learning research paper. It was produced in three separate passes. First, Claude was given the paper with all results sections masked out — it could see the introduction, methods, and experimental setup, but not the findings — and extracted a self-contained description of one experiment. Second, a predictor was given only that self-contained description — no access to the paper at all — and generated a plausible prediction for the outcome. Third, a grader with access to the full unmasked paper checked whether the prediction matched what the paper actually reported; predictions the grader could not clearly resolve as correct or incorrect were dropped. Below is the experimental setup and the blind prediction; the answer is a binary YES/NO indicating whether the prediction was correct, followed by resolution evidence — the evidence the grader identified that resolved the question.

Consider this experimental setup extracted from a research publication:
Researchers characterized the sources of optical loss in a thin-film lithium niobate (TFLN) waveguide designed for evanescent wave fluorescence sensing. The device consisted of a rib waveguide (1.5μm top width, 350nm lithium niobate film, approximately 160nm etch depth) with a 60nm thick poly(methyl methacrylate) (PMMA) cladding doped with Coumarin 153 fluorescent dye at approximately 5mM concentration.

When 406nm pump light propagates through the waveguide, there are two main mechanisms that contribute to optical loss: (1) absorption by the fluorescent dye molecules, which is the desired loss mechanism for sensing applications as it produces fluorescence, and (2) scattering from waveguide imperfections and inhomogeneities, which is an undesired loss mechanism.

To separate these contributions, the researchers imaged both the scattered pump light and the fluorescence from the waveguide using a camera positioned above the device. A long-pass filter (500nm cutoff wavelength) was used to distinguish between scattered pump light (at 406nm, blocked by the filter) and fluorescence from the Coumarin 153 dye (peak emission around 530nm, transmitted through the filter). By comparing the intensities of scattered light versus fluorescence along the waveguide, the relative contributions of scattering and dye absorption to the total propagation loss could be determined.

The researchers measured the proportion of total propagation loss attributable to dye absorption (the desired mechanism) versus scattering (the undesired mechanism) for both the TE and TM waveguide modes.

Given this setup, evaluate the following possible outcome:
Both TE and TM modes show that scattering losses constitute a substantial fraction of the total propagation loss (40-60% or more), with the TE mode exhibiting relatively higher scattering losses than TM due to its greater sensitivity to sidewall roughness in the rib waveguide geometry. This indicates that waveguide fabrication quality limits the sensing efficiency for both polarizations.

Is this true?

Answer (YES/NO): NO